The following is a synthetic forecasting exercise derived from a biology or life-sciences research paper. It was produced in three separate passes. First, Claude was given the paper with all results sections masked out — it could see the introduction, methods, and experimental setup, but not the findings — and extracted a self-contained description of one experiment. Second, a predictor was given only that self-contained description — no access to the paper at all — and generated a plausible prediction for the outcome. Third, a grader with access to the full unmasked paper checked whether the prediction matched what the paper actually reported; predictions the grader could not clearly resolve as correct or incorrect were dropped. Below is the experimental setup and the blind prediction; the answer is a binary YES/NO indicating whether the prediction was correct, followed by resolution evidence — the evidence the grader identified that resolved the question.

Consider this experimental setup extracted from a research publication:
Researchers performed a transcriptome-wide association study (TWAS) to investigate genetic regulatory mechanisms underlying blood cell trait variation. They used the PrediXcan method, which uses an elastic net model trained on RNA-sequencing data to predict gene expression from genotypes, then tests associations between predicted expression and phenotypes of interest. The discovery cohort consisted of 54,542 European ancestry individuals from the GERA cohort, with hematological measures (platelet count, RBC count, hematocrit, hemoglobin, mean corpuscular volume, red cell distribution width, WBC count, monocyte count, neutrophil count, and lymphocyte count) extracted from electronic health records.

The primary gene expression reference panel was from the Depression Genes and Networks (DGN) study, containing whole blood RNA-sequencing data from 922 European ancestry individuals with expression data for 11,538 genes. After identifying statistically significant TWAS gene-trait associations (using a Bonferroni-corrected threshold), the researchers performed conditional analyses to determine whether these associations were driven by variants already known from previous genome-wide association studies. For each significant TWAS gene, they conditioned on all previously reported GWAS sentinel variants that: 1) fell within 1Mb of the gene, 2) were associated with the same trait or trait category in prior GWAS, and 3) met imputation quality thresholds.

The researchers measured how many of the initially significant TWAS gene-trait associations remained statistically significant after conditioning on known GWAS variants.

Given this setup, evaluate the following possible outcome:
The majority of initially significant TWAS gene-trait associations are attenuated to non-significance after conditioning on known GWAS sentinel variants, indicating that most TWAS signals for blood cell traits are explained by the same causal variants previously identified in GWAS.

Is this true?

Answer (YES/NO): YES